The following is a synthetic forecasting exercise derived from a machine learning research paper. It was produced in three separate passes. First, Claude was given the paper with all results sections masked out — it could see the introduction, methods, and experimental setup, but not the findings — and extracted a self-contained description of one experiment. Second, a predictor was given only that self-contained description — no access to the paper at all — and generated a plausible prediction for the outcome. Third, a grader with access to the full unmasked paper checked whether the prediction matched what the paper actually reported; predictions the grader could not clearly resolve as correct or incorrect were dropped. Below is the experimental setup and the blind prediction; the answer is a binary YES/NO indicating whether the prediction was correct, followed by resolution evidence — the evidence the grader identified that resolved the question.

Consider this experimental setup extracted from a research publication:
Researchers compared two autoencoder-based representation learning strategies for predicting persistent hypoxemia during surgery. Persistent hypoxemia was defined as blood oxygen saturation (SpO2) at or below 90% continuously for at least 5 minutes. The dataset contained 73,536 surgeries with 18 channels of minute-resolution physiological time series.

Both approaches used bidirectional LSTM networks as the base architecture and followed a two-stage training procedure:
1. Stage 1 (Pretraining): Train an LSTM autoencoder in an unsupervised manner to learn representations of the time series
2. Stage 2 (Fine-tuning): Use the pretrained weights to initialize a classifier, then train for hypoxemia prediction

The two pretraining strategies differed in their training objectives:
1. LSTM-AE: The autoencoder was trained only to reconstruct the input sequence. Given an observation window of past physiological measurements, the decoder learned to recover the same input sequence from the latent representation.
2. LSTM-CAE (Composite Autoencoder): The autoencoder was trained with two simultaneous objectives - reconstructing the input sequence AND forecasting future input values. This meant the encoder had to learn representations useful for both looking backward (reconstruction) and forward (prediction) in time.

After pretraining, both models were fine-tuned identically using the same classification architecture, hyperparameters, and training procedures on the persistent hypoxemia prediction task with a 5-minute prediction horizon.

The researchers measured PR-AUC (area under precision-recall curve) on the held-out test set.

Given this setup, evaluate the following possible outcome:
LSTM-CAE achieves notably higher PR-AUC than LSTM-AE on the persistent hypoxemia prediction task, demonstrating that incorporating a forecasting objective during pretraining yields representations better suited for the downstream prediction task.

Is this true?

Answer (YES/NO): NO